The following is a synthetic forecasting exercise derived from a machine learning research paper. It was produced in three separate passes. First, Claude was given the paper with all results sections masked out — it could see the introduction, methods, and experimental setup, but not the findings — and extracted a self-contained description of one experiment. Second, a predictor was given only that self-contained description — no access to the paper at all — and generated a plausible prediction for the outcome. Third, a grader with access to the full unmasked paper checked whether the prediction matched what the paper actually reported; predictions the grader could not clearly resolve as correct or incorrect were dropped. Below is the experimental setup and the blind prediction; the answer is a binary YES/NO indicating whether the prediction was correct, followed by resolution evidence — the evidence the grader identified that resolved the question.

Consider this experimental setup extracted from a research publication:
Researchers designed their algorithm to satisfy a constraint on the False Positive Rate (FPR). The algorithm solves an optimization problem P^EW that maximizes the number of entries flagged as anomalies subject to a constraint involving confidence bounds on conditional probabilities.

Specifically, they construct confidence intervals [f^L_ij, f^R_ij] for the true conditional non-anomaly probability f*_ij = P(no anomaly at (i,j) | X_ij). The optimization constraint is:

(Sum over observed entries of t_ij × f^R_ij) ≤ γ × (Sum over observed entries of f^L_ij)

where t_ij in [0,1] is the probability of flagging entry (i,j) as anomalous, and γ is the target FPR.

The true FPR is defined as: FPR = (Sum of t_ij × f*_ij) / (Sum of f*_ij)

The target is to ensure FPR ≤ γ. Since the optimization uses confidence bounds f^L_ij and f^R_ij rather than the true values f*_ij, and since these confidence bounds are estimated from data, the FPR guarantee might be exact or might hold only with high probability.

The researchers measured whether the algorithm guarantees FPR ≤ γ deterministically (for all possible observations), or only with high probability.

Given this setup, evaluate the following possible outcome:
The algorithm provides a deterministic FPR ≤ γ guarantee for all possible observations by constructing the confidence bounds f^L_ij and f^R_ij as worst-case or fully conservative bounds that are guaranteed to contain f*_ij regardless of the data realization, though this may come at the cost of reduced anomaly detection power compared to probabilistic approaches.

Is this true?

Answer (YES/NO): NO